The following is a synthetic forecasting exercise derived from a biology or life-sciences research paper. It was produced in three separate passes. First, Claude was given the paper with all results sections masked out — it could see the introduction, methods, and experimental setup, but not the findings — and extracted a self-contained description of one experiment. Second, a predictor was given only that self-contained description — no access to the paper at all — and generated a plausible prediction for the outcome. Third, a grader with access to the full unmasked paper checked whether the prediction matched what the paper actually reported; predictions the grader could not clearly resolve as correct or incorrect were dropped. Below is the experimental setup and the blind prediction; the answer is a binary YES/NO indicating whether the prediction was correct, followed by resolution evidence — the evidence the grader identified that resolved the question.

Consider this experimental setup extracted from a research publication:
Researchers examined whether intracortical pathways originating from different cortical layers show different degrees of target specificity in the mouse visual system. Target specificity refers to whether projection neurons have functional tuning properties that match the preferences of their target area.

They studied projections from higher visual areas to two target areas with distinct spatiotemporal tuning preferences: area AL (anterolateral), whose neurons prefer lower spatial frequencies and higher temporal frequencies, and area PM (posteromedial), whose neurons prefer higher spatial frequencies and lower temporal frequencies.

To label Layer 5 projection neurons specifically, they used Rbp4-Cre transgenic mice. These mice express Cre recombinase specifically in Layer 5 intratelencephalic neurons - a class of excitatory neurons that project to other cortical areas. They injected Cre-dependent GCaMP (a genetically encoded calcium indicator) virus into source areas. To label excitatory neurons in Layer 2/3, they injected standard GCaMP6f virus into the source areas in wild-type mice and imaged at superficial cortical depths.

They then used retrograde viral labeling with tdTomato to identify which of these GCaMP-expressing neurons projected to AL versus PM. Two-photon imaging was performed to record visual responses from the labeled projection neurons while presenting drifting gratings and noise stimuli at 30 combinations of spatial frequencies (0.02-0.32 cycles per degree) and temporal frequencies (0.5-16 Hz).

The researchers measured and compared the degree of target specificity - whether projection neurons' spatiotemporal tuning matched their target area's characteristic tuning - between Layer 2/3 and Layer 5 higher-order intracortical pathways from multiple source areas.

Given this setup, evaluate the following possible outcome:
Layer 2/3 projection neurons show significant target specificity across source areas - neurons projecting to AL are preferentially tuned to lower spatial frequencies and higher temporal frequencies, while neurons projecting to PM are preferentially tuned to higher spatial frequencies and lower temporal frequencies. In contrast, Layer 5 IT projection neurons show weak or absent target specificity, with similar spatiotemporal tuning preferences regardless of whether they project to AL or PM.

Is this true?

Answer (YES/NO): YES